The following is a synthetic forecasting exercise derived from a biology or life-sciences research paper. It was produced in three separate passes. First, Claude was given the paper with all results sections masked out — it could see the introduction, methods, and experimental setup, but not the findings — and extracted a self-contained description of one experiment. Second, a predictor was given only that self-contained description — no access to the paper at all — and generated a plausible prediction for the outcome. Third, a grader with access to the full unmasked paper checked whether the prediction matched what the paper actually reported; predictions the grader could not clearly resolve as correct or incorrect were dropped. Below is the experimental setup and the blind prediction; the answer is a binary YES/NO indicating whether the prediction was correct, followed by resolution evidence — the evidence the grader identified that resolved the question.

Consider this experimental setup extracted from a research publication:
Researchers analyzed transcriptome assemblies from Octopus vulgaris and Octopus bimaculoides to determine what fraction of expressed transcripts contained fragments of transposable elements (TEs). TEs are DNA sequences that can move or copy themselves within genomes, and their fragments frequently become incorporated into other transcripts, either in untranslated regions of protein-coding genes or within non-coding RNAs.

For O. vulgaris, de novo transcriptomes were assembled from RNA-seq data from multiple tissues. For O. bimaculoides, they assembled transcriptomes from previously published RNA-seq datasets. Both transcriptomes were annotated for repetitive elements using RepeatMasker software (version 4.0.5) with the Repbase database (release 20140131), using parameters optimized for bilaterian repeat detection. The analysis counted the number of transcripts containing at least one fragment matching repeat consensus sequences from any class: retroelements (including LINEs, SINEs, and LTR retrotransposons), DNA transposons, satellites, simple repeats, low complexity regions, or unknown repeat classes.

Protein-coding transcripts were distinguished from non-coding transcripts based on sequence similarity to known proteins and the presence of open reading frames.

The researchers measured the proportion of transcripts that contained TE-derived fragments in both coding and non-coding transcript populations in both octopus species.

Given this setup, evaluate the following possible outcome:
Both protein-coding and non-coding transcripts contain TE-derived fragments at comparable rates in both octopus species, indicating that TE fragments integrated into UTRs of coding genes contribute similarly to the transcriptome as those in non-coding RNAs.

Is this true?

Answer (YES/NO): YES